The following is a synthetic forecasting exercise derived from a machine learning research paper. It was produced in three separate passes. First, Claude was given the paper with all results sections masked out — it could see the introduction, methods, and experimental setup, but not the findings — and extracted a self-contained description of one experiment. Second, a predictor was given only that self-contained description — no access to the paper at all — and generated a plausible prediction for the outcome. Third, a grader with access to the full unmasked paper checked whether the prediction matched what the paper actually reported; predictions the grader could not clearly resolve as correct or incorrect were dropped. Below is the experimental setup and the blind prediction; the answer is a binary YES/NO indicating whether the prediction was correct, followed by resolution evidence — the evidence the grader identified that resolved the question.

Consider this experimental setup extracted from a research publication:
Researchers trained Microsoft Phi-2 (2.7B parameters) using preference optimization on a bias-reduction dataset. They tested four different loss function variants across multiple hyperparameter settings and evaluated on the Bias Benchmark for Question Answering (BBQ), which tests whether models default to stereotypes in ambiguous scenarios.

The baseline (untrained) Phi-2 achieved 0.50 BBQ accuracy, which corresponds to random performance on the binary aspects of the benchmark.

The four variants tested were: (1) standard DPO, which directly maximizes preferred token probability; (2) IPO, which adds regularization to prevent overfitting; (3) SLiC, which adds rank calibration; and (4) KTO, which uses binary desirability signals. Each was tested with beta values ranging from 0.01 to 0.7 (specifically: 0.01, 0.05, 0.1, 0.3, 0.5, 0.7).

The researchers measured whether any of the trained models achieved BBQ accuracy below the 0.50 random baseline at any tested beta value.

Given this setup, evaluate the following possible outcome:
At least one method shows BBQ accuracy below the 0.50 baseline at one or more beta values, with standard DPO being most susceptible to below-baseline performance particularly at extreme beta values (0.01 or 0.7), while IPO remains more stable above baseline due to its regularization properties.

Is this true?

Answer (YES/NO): NO